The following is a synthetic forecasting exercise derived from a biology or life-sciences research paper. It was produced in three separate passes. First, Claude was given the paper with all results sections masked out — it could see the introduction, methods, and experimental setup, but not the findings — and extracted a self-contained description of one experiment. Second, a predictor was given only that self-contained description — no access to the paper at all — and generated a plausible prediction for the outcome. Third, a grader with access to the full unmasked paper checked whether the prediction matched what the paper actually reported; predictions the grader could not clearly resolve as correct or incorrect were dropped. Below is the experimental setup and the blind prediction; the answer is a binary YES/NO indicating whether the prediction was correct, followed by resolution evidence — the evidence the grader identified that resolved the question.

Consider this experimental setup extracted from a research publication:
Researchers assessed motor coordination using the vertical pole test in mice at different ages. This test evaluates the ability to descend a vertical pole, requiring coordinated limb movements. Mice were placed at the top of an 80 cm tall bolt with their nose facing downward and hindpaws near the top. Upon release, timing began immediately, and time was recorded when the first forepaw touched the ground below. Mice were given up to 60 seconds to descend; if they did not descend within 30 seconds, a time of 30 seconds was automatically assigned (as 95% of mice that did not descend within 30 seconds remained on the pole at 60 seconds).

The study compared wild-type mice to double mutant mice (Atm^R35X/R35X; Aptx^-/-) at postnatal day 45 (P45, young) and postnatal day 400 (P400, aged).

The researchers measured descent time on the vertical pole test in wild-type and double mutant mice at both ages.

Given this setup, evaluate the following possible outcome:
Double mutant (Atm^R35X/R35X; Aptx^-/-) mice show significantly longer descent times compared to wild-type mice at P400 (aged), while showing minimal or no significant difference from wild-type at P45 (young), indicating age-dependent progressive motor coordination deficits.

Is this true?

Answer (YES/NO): YES